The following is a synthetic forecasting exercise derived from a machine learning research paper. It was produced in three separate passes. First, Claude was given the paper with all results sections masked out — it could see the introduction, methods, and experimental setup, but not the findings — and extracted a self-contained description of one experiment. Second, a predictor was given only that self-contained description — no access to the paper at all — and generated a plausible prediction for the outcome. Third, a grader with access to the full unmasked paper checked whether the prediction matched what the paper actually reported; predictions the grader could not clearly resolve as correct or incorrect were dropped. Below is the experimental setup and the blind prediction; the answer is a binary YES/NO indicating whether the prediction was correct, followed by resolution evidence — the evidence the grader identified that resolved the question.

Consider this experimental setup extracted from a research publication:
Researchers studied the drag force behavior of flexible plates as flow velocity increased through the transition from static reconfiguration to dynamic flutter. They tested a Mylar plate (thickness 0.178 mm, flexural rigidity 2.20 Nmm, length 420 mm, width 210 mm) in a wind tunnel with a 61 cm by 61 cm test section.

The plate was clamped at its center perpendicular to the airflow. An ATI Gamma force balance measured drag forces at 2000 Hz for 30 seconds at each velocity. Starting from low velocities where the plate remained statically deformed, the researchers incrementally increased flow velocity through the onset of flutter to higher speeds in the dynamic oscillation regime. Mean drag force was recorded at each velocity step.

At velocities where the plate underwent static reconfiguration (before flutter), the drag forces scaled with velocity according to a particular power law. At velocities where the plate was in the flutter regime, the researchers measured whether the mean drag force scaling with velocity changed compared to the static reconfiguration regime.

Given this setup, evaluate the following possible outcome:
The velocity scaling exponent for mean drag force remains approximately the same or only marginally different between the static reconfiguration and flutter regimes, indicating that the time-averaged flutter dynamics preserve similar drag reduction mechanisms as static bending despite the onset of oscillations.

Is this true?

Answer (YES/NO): YES